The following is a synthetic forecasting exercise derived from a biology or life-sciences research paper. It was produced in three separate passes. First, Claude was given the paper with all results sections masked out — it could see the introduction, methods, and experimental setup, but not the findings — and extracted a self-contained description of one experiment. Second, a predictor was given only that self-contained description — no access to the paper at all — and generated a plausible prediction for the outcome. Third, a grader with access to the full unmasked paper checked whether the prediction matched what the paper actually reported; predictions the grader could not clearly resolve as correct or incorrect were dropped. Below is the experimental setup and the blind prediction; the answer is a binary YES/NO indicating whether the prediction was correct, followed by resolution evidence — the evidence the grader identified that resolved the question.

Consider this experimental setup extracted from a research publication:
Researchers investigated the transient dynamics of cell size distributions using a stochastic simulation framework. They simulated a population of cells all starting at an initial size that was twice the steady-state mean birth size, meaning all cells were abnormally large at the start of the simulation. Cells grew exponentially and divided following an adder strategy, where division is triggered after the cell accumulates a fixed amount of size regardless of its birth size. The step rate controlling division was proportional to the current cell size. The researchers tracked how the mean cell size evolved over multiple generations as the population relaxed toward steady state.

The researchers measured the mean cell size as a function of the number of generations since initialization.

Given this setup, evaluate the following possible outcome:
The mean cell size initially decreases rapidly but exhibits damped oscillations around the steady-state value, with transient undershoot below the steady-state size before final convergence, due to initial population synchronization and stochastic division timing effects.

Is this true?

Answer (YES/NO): NO